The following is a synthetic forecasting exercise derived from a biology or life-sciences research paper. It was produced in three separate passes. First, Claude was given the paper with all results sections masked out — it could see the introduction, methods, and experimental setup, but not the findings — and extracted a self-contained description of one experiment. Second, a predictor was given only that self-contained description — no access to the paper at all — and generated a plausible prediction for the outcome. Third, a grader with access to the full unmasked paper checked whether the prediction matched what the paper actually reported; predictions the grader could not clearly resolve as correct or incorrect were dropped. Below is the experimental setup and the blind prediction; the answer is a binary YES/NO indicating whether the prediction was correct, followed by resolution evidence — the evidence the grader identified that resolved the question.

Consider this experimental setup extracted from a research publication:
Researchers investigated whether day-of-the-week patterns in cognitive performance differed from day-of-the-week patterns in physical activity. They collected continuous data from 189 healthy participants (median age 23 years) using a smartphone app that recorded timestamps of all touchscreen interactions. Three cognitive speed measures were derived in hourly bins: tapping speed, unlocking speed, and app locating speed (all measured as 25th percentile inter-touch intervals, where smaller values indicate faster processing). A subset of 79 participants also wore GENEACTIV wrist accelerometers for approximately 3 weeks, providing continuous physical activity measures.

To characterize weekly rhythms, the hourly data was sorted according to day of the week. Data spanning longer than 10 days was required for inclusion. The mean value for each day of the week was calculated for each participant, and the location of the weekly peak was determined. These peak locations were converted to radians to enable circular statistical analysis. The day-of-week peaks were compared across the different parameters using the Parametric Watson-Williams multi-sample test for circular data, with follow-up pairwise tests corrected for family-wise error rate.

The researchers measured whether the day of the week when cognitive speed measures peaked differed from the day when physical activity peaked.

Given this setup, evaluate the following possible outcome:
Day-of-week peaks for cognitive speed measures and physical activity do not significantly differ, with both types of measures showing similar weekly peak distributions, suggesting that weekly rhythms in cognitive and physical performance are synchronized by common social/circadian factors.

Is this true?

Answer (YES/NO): NO